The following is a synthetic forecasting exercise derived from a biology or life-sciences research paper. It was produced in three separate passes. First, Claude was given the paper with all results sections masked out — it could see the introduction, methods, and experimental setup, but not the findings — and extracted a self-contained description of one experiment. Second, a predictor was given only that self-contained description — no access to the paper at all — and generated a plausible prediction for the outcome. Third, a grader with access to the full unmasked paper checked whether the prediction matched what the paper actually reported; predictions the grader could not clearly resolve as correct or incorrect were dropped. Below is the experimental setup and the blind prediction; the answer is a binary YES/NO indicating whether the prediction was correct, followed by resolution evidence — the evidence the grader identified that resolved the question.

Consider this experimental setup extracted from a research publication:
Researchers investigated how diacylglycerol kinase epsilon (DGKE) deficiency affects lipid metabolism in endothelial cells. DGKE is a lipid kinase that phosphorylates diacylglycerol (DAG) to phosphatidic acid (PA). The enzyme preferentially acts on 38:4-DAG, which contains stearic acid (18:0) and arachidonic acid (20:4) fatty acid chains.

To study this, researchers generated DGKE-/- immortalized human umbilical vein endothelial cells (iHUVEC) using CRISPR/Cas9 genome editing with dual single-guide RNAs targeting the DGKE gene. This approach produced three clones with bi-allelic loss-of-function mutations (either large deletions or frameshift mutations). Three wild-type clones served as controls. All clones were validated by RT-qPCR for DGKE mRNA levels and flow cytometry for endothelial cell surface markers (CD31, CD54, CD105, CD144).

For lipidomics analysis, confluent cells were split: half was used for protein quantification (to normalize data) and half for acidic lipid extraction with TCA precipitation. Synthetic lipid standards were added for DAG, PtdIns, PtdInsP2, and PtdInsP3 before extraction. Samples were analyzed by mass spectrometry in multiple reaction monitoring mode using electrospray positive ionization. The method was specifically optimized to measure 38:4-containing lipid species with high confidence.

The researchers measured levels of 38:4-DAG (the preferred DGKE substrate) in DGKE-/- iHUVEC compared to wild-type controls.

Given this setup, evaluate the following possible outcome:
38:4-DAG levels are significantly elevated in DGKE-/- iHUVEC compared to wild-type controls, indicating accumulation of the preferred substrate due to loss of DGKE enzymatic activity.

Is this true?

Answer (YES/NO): NO